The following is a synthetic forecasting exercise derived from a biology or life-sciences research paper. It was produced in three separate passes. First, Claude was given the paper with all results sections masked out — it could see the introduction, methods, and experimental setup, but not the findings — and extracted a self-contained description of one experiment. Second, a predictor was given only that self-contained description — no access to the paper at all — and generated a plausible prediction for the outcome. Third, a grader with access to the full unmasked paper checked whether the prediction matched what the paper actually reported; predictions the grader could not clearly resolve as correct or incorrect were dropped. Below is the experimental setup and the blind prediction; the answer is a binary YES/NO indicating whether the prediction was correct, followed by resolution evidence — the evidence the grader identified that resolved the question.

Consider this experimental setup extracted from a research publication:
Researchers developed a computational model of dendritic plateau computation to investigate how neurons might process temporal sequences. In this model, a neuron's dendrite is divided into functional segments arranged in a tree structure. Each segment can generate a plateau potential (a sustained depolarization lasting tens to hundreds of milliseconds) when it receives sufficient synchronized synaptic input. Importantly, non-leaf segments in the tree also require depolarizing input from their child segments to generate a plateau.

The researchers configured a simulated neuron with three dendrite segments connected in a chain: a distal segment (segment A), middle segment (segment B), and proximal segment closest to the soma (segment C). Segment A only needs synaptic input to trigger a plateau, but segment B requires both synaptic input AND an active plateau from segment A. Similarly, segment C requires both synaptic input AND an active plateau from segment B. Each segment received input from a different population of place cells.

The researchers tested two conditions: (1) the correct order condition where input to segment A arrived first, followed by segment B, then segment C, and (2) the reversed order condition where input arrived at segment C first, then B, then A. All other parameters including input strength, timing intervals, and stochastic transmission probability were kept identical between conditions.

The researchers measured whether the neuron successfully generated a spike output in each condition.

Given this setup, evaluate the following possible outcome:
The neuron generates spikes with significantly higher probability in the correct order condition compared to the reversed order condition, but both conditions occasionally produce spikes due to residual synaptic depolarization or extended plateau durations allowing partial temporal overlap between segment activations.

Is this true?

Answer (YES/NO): NO